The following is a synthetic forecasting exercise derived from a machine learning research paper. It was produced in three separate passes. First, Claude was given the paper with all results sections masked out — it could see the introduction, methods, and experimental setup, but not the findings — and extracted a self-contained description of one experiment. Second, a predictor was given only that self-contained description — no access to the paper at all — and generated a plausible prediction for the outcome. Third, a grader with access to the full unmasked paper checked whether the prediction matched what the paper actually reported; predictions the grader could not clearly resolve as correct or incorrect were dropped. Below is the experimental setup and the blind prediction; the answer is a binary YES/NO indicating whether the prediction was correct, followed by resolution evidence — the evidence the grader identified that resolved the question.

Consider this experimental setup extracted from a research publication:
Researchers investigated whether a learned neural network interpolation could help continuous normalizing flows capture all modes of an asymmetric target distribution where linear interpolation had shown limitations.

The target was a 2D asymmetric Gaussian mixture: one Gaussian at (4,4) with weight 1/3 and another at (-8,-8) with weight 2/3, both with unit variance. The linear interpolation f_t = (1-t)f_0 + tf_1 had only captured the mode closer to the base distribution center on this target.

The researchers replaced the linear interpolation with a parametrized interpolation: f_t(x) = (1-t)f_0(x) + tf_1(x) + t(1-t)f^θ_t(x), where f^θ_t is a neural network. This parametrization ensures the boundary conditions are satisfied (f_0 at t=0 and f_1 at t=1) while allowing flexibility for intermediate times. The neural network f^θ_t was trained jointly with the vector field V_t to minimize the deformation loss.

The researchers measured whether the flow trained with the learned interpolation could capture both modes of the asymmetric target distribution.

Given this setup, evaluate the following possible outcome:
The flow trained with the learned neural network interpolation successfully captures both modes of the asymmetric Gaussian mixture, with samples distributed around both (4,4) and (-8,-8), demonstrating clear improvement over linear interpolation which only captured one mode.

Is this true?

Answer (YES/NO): YES